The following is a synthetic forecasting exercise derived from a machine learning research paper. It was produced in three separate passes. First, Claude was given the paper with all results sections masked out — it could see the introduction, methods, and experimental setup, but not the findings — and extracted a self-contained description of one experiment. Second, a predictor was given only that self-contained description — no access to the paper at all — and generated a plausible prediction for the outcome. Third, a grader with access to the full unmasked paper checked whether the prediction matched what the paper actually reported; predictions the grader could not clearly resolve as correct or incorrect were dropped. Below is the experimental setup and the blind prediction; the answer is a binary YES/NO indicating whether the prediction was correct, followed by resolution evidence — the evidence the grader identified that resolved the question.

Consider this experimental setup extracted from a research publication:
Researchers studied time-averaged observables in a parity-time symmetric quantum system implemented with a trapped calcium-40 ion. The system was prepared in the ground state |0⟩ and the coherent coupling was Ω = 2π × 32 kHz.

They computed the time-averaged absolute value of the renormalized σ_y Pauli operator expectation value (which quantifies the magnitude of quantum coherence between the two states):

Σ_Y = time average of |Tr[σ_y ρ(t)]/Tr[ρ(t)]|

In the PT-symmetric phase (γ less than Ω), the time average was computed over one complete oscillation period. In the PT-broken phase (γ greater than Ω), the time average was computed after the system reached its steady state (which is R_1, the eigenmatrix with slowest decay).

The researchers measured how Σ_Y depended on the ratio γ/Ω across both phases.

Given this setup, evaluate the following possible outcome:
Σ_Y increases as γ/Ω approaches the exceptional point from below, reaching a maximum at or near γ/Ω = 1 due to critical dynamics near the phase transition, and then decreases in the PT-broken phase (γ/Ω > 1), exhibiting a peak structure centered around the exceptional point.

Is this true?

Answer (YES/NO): YES